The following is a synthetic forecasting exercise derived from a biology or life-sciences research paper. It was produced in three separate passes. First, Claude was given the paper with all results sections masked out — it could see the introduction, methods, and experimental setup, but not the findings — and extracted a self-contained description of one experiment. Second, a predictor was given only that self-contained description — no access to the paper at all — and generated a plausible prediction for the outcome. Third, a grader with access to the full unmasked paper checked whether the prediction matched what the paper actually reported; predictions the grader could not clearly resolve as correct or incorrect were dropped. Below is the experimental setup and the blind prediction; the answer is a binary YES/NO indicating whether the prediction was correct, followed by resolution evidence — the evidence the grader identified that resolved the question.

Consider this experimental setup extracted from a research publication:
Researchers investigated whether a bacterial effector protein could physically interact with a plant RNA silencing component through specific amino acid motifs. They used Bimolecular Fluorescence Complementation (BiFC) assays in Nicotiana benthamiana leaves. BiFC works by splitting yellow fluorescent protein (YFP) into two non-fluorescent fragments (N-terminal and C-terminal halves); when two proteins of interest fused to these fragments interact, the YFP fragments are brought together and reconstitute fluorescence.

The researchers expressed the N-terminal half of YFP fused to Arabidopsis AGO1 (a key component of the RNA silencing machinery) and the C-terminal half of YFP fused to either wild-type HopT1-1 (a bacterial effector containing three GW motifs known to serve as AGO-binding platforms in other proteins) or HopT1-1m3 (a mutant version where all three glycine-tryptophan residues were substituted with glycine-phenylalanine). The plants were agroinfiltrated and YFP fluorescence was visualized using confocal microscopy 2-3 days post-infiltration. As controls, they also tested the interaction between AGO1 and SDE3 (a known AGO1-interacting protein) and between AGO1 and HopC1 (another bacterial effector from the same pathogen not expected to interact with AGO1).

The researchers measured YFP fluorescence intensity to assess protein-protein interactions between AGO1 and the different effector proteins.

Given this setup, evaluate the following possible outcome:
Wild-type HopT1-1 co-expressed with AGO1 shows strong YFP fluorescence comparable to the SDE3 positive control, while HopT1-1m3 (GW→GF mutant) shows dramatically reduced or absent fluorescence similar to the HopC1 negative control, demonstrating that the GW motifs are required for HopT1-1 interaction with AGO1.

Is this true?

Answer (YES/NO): NO